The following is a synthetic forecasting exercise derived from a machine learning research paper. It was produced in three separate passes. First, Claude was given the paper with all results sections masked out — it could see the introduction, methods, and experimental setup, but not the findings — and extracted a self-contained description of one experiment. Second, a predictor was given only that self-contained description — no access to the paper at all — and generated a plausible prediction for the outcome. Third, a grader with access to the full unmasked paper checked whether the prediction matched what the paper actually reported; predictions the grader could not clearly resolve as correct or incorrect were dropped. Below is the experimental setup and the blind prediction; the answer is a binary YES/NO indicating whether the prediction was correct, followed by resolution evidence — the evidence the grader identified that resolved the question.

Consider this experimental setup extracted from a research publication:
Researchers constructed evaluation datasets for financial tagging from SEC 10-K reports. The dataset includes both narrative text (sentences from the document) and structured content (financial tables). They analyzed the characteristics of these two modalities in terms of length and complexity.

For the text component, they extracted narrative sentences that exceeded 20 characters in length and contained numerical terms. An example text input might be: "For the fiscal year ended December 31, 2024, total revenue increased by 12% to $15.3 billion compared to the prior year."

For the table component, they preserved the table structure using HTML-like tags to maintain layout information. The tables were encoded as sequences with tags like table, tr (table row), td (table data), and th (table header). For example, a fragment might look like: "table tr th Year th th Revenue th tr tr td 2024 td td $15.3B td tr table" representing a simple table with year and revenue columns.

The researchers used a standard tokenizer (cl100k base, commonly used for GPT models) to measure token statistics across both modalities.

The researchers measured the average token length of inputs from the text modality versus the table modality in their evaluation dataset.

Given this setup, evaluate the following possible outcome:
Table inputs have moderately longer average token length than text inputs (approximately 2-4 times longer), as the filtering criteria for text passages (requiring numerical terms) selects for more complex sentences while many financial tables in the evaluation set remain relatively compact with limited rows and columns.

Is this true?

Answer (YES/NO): NO